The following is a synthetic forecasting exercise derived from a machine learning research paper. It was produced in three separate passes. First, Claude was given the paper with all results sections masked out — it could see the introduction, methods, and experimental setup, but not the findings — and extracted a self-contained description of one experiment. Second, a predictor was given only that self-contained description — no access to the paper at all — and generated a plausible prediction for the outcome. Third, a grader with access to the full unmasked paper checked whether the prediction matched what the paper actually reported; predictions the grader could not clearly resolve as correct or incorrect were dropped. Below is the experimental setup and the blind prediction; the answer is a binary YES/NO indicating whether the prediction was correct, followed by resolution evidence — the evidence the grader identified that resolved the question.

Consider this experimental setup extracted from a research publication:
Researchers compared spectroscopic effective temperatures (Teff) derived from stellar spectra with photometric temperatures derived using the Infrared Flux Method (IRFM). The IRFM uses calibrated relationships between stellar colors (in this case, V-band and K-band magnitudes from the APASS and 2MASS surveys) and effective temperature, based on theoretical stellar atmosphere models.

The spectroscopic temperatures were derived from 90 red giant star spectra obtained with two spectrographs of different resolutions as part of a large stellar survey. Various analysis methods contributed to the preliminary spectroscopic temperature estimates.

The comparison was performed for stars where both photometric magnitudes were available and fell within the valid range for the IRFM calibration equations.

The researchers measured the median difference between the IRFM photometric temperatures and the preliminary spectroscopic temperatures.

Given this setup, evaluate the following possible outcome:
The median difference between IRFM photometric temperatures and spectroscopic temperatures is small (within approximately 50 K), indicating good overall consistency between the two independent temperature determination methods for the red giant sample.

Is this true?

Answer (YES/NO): YES